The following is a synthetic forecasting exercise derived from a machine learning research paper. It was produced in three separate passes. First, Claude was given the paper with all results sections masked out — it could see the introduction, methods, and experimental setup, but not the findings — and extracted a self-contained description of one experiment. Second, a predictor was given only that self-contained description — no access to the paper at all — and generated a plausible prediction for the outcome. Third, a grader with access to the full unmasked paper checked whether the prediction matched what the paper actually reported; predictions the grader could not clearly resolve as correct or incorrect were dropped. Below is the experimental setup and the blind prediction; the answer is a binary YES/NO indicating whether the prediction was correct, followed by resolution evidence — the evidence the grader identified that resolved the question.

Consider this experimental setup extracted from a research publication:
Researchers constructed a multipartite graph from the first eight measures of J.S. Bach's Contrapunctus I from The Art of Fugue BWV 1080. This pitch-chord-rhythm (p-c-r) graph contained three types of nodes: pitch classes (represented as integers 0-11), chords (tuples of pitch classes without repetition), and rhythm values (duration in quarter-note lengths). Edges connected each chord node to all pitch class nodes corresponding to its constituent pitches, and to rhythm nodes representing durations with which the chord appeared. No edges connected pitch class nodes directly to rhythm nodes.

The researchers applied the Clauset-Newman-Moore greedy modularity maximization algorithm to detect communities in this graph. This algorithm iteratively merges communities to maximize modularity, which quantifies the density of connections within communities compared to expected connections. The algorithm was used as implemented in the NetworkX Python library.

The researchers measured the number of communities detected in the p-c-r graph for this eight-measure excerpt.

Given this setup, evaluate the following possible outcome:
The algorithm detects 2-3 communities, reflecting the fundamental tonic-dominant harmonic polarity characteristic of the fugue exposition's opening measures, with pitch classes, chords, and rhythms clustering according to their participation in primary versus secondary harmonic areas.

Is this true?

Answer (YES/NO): NO